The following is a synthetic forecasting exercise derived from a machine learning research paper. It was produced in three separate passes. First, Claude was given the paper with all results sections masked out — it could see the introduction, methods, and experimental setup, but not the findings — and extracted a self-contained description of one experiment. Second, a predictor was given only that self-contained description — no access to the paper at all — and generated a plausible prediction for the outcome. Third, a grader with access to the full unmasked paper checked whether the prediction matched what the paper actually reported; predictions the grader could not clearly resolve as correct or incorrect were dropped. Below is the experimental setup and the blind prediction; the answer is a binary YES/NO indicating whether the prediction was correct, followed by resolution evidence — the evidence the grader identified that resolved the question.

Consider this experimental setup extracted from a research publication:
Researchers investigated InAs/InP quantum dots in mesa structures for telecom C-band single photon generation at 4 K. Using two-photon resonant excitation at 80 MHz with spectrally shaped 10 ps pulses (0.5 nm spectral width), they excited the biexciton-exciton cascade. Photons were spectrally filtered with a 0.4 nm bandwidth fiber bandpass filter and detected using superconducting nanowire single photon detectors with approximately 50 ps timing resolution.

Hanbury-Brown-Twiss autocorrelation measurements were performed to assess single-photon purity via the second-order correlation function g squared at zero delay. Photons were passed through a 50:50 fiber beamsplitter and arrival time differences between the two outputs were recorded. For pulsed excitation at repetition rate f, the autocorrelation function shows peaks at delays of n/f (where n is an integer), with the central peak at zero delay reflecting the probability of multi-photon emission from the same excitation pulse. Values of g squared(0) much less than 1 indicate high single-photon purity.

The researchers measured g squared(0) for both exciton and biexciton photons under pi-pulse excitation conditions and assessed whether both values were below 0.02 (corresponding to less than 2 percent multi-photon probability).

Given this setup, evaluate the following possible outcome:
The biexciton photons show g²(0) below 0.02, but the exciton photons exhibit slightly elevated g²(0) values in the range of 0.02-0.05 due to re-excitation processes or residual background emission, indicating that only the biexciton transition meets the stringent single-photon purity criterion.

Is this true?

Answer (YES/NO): NO